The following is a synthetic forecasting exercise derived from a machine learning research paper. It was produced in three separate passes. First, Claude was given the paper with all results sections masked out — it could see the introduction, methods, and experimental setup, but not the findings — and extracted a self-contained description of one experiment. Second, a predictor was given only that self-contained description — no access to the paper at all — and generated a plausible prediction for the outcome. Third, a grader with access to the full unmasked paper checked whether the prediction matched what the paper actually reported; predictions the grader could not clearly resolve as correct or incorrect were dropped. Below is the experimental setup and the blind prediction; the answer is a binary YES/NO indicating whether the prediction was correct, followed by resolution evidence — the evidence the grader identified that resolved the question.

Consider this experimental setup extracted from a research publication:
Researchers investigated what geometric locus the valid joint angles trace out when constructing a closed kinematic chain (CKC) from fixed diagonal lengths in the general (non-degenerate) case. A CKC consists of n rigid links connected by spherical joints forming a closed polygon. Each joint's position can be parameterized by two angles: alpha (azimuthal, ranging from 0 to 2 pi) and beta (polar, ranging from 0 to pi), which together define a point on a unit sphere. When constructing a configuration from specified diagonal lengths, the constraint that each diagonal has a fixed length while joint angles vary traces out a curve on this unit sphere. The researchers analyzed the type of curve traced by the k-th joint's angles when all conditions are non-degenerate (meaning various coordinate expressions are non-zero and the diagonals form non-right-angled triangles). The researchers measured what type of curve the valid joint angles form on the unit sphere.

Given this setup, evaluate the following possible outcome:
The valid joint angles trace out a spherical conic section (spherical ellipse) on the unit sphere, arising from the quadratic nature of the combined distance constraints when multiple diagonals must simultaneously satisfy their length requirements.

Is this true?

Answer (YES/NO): NO